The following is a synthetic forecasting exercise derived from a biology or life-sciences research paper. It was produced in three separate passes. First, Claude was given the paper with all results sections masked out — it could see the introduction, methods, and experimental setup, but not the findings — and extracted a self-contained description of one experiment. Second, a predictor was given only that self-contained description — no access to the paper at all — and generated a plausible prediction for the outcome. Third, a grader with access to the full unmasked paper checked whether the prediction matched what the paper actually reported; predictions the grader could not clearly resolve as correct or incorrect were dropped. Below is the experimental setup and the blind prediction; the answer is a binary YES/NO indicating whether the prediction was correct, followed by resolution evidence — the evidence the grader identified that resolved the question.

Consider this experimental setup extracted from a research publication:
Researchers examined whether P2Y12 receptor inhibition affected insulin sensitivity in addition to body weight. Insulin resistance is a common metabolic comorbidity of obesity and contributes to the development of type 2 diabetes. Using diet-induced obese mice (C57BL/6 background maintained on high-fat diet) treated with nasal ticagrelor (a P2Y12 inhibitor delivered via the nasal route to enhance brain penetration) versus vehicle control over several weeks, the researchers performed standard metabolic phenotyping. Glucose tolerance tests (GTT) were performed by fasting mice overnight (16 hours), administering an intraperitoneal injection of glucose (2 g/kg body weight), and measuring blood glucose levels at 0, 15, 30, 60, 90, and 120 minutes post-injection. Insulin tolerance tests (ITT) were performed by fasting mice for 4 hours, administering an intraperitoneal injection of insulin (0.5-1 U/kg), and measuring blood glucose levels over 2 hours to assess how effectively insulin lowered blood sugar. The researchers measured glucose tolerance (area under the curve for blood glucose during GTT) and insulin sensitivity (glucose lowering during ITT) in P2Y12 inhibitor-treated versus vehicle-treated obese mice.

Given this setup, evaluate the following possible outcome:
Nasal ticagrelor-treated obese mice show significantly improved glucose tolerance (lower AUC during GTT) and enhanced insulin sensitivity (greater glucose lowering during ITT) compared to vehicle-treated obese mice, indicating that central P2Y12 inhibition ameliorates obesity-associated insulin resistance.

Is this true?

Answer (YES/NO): YES